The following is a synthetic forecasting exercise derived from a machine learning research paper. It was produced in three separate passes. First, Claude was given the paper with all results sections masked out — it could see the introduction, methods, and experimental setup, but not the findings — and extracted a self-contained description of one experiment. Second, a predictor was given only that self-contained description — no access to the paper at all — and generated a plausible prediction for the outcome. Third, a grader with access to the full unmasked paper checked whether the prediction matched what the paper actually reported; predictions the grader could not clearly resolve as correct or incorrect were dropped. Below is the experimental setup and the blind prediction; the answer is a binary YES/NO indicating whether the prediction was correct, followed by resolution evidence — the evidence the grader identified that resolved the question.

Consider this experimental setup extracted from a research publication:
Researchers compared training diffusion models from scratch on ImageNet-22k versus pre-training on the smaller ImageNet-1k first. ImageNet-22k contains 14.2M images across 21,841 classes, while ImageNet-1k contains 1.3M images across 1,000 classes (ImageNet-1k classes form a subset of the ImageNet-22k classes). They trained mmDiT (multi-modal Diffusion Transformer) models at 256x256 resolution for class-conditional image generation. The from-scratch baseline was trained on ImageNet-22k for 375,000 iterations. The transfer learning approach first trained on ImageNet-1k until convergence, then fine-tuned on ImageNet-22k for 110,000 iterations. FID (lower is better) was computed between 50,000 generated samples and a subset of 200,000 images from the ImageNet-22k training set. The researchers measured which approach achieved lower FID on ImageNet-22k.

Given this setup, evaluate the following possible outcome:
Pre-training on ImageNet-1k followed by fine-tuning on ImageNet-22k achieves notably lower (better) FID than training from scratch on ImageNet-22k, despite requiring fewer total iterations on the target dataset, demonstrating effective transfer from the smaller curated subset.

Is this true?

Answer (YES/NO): YES